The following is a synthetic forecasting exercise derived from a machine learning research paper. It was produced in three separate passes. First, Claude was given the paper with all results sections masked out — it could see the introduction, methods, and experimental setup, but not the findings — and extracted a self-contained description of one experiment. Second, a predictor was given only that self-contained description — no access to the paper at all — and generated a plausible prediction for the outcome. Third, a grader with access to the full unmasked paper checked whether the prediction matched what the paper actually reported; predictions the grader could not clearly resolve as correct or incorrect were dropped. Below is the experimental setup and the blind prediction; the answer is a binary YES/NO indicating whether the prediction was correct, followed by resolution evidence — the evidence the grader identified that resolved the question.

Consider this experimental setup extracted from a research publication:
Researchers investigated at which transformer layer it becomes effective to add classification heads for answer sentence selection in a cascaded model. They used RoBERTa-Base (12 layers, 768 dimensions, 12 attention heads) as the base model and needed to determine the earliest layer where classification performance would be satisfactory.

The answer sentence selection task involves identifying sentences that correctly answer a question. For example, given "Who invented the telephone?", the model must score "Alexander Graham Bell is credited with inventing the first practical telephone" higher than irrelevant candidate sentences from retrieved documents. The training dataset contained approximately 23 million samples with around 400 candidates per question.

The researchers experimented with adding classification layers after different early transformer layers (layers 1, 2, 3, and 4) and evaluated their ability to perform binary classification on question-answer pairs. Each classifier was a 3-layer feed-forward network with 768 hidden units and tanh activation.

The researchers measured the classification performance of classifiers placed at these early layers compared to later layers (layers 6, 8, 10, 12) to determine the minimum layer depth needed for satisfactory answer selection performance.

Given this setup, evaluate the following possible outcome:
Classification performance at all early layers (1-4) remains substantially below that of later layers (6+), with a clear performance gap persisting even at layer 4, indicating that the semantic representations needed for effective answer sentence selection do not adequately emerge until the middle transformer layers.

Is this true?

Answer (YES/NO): NO